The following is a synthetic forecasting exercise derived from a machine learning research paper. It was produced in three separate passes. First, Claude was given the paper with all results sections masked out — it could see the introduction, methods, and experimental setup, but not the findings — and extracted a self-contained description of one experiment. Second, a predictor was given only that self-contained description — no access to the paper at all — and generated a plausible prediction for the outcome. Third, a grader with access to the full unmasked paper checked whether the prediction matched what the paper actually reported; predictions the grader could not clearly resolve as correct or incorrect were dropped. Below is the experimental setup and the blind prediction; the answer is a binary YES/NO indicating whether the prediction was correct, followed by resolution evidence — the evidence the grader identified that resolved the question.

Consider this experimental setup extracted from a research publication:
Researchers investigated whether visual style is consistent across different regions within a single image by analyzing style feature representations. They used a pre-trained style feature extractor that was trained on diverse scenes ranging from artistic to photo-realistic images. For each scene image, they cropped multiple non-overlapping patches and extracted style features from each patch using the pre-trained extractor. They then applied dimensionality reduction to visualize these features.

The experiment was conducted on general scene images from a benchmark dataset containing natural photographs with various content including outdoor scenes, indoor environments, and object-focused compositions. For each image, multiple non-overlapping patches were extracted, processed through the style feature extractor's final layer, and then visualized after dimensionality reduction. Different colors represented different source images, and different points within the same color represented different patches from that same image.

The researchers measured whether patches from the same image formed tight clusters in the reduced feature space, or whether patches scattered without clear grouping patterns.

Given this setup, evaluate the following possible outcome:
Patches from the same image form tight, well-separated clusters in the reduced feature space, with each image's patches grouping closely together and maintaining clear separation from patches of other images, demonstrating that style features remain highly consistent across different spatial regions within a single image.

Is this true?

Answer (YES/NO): YES